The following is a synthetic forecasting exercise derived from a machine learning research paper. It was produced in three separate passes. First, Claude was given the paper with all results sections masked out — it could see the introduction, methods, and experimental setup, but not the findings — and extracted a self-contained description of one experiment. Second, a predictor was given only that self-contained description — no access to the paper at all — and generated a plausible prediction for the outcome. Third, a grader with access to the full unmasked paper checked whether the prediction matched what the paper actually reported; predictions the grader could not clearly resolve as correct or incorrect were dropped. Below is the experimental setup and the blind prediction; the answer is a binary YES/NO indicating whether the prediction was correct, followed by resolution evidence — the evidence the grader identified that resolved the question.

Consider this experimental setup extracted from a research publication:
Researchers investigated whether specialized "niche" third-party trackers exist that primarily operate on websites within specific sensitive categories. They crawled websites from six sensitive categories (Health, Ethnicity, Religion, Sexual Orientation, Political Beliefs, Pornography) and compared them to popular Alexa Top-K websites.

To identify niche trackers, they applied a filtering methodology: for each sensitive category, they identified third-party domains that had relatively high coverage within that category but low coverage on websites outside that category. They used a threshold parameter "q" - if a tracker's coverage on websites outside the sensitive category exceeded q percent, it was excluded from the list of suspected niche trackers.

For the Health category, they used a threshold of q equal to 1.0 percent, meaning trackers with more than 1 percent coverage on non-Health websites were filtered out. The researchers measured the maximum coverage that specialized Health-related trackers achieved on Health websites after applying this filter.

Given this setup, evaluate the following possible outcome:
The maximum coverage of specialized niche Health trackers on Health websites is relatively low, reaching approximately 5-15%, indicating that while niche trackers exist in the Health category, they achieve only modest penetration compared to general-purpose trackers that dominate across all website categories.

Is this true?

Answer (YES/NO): YES